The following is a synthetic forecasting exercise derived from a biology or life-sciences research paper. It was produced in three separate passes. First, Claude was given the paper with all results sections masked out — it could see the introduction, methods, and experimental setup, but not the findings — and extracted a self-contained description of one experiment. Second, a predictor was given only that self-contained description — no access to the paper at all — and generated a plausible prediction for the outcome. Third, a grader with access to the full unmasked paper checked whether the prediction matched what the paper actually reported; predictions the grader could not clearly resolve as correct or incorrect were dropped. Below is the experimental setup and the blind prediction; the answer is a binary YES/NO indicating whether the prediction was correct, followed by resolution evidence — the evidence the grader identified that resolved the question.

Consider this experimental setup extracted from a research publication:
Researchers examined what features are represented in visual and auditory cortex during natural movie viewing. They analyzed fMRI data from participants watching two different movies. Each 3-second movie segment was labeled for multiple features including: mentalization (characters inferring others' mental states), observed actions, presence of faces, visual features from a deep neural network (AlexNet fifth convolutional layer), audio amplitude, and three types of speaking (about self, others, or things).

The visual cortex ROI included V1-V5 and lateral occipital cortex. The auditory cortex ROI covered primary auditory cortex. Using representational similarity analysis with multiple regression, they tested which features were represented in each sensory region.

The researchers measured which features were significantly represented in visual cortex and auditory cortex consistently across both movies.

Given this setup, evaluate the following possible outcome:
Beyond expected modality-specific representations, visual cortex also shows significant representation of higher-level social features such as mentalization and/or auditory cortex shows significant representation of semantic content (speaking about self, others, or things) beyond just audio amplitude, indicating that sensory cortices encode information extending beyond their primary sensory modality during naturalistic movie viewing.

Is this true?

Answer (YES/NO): YES